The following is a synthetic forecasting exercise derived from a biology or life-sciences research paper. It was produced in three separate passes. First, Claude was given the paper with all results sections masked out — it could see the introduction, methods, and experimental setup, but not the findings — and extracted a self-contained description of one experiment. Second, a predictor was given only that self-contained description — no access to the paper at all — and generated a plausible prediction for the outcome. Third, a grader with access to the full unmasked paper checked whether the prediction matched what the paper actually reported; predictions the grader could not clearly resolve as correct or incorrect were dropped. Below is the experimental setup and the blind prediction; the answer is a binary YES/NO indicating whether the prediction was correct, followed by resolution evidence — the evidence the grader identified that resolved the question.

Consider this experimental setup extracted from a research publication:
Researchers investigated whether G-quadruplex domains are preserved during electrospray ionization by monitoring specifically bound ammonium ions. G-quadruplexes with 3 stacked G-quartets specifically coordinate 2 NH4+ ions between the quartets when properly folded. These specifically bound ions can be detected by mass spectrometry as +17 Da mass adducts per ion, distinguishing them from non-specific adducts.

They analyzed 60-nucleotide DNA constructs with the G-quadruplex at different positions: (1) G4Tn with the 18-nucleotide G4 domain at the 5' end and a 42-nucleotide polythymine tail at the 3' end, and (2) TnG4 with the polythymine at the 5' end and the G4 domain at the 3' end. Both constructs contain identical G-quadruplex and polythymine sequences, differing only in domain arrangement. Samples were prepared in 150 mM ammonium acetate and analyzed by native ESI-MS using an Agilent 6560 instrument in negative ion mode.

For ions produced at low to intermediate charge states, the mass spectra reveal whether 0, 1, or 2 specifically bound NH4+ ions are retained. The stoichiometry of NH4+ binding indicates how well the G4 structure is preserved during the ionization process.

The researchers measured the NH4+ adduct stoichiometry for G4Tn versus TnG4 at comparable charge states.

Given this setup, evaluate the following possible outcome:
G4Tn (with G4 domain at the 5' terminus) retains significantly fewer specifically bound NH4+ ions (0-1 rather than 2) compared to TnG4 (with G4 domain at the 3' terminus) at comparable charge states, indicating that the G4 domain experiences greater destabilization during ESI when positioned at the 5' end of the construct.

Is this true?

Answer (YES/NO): NO